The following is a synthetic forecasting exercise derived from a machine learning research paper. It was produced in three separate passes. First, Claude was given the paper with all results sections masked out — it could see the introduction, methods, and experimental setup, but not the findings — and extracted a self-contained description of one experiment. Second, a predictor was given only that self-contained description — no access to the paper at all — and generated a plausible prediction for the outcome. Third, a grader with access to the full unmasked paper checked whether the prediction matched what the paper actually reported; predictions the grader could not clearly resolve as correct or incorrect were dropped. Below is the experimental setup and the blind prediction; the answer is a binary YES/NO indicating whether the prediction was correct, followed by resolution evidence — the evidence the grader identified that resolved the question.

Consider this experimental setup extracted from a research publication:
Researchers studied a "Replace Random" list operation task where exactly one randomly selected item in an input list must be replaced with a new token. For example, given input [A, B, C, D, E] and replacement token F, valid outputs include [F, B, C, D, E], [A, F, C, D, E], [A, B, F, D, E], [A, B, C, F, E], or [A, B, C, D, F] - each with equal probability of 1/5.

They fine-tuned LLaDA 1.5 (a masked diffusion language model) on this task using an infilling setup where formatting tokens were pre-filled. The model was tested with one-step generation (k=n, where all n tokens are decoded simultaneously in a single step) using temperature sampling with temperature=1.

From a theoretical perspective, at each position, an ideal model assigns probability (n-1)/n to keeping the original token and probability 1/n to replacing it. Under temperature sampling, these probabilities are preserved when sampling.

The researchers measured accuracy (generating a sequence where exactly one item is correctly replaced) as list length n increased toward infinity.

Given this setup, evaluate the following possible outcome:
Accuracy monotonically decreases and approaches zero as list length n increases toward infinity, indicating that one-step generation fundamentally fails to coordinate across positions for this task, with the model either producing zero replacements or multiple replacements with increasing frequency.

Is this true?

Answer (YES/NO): NO